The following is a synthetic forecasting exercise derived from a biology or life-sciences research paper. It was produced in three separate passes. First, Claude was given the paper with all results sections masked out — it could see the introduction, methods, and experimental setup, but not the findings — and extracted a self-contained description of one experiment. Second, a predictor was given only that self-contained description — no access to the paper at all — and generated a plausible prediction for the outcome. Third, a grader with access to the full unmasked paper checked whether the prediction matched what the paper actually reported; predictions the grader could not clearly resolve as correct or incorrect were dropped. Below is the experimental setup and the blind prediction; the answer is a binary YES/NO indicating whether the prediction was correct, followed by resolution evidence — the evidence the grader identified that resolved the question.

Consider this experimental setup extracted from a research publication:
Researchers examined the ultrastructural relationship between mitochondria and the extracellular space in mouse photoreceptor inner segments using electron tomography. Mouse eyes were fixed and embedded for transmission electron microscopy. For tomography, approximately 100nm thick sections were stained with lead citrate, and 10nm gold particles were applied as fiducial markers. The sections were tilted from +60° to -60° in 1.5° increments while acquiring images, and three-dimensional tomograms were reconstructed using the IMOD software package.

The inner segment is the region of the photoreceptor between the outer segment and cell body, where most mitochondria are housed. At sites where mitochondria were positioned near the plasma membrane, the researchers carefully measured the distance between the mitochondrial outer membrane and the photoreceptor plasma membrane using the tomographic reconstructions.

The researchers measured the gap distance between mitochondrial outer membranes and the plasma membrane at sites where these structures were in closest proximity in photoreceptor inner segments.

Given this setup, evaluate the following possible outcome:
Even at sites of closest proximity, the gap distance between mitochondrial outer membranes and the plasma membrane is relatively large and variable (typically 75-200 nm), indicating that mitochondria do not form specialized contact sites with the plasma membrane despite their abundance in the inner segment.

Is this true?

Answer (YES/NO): NO